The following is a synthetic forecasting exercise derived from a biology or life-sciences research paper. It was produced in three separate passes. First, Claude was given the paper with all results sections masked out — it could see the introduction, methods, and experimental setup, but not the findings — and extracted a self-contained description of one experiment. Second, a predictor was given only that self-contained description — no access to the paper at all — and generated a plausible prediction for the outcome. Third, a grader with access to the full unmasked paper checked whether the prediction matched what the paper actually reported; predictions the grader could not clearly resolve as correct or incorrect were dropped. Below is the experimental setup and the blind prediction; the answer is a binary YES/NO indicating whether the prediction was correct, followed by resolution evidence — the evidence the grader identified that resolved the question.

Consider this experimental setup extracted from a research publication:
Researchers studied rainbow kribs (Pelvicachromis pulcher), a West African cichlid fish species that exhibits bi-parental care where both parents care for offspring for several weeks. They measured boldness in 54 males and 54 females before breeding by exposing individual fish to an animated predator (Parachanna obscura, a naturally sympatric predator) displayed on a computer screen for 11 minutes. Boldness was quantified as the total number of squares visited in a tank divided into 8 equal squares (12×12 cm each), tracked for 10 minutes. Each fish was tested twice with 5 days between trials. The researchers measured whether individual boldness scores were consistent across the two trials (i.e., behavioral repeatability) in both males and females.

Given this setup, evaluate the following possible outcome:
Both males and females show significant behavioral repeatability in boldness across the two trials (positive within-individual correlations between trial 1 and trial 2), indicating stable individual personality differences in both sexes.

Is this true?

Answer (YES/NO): YES